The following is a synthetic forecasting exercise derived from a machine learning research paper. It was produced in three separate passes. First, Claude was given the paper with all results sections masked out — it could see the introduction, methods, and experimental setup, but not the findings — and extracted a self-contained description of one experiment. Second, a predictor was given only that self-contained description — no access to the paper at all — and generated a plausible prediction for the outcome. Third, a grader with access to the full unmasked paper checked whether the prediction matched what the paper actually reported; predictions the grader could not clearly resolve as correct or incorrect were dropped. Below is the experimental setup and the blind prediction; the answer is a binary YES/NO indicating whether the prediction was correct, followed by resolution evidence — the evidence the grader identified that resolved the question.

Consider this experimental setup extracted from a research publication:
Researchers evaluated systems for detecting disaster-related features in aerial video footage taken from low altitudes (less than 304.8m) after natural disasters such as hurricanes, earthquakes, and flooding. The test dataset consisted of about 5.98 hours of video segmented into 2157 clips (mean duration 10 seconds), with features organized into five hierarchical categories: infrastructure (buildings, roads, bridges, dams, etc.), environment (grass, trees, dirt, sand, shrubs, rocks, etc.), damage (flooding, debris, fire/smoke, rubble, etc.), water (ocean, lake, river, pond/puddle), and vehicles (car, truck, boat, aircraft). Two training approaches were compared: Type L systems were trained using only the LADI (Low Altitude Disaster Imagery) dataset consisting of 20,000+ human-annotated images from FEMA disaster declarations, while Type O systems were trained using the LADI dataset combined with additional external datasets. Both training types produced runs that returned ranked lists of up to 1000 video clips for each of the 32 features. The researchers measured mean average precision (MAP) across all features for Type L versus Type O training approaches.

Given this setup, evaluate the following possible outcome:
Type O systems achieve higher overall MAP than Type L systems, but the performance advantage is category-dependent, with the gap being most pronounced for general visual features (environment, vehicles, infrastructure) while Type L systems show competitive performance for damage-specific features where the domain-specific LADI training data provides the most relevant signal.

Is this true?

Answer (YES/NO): NO